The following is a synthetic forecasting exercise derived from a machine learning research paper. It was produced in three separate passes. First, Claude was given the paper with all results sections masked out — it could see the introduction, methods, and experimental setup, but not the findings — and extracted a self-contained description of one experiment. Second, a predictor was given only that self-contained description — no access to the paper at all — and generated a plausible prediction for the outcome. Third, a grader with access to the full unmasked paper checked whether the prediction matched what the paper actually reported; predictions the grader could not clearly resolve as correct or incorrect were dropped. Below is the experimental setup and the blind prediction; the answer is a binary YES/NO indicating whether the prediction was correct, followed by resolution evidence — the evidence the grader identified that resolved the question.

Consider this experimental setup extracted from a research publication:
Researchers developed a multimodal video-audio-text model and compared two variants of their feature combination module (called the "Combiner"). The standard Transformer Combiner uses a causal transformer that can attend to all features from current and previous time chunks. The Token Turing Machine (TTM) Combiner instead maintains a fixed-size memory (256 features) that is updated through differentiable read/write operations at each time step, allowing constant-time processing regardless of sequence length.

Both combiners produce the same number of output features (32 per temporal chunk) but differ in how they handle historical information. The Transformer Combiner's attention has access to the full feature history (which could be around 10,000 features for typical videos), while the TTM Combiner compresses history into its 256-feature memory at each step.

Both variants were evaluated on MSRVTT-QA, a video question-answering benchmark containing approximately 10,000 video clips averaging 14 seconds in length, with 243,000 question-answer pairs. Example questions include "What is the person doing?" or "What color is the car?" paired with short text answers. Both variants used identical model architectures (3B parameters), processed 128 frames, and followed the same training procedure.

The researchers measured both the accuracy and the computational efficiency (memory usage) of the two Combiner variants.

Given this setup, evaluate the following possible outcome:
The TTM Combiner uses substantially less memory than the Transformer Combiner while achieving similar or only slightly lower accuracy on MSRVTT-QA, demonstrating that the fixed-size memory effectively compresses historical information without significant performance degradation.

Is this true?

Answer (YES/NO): YES